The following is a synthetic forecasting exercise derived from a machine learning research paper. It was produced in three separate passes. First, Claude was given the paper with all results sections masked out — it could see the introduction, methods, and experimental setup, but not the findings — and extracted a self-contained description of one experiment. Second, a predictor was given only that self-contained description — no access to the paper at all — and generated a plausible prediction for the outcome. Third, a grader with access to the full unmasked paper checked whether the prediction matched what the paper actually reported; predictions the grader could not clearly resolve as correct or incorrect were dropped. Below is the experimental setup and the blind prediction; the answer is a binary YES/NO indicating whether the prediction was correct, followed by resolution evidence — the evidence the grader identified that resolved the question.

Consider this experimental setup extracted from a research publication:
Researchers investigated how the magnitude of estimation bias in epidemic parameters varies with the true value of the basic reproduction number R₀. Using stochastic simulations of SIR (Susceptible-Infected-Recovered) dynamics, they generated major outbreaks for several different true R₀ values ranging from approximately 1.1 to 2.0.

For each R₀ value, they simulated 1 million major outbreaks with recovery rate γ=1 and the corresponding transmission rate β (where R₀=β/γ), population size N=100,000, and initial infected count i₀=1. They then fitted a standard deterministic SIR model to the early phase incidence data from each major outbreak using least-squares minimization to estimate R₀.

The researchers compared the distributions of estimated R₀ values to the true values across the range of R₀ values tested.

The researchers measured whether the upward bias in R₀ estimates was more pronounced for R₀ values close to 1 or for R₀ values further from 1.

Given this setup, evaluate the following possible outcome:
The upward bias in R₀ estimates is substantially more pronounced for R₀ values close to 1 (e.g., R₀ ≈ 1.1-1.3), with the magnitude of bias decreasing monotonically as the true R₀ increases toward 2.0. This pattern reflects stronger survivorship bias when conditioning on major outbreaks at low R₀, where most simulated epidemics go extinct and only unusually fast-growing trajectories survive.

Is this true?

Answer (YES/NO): YES